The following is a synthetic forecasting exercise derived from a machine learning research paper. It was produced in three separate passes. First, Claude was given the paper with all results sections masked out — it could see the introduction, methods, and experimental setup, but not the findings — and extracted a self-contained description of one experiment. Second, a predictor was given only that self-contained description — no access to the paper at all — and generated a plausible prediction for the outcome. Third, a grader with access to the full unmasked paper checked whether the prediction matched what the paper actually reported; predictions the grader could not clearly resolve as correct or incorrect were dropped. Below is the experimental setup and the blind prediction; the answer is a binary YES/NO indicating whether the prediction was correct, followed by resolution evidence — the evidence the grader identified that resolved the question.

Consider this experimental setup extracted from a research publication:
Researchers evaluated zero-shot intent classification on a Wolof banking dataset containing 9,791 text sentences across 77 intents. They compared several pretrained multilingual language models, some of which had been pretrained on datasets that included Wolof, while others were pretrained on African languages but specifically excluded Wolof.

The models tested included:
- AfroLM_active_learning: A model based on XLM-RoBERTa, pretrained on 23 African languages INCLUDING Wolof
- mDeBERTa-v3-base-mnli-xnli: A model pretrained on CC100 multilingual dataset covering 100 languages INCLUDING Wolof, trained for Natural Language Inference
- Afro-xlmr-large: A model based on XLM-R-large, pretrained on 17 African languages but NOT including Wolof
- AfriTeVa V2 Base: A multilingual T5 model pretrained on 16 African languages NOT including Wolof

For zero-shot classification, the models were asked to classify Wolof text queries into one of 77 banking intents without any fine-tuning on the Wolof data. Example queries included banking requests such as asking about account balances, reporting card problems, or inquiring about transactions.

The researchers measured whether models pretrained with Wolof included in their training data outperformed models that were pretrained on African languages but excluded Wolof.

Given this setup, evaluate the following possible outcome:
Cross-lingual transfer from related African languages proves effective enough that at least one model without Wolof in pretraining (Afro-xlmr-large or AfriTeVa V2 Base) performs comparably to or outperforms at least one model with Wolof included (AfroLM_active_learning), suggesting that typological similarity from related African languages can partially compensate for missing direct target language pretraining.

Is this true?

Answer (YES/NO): YES